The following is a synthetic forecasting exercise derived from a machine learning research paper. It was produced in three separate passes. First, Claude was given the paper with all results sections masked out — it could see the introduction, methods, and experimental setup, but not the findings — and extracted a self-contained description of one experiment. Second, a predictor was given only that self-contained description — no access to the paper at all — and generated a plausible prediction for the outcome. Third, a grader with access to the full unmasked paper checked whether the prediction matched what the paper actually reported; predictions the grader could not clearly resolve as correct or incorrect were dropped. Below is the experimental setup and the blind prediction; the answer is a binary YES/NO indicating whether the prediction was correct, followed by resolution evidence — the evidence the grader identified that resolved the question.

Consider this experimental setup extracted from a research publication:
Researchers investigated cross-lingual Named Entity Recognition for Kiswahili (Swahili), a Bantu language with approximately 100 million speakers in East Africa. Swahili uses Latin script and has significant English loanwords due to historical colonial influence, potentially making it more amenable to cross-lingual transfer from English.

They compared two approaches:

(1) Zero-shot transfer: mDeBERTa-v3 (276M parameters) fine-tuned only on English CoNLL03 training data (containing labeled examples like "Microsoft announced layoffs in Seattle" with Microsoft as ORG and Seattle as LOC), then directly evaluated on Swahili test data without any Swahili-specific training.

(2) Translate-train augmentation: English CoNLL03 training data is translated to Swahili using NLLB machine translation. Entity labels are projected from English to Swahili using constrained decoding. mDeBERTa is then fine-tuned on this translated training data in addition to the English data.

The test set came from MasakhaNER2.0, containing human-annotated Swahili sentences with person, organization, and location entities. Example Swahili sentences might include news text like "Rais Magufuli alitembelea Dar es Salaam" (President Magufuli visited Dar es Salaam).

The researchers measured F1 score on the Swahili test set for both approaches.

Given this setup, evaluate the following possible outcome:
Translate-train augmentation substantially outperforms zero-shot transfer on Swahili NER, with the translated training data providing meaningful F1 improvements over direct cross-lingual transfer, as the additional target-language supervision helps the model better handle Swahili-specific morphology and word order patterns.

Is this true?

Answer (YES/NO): NO